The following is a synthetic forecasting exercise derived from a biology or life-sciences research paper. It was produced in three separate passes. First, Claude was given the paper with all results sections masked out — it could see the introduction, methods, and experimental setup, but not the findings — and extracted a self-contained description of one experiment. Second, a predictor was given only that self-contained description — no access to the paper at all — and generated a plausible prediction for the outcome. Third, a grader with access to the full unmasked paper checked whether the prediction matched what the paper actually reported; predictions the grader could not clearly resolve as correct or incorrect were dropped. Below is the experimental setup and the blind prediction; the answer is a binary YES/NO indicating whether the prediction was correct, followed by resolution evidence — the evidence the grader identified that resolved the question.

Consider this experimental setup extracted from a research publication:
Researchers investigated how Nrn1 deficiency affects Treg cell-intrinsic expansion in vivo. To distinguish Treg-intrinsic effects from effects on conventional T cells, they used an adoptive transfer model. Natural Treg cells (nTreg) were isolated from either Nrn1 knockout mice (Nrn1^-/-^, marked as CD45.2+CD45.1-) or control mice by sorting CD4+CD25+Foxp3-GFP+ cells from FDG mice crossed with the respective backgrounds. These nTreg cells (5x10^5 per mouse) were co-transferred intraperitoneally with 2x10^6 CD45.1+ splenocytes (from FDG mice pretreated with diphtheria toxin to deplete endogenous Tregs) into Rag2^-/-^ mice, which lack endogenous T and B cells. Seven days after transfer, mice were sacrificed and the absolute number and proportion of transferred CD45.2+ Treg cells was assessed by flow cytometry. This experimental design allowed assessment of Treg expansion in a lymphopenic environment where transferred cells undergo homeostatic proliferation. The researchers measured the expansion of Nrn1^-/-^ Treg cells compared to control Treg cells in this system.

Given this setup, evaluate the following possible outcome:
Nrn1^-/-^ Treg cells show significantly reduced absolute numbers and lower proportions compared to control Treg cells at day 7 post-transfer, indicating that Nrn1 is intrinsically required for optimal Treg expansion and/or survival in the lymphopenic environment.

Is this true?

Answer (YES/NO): NO